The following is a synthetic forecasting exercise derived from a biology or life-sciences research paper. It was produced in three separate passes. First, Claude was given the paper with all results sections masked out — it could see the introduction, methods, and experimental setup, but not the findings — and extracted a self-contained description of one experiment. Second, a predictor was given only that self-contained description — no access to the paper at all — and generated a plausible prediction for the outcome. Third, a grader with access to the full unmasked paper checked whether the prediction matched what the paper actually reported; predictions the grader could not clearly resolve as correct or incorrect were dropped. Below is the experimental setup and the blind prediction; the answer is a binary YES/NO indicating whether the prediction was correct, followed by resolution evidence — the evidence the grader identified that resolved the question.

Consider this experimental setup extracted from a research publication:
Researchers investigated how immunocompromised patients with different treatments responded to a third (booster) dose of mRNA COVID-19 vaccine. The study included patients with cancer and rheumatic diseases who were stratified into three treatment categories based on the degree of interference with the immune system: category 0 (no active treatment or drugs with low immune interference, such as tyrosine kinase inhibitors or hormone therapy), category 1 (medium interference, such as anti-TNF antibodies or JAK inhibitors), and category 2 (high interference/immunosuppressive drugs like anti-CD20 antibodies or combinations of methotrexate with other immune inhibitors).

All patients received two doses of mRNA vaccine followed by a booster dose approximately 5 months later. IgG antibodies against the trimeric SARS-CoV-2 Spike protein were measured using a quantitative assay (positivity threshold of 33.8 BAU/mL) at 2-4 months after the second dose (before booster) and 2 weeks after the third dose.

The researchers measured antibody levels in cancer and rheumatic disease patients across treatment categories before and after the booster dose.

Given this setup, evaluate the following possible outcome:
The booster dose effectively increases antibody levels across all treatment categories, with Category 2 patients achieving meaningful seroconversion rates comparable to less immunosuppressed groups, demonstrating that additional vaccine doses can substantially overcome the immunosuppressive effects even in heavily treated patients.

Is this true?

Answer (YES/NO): NO